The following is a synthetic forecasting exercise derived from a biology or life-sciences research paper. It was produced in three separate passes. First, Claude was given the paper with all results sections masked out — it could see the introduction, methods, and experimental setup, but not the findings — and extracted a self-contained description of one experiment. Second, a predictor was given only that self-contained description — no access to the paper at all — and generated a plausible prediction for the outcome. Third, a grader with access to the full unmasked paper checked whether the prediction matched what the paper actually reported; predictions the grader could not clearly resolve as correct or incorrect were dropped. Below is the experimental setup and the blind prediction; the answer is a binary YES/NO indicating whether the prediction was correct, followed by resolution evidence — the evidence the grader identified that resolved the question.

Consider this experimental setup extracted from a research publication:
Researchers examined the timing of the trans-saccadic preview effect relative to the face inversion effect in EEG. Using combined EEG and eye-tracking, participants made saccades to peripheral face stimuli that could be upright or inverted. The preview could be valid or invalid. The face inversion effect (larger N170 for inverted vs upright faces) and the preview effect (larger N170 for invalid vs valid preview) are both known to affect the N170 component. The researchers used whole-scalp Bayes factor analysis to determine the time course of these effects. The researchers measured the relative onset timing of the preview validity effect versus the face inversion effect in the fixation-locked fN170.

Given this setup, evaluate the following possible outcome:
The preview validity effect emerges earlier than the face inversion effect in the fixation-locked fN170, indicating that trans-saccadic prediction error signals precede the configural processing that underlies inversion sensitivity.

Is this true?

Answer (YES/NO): YES